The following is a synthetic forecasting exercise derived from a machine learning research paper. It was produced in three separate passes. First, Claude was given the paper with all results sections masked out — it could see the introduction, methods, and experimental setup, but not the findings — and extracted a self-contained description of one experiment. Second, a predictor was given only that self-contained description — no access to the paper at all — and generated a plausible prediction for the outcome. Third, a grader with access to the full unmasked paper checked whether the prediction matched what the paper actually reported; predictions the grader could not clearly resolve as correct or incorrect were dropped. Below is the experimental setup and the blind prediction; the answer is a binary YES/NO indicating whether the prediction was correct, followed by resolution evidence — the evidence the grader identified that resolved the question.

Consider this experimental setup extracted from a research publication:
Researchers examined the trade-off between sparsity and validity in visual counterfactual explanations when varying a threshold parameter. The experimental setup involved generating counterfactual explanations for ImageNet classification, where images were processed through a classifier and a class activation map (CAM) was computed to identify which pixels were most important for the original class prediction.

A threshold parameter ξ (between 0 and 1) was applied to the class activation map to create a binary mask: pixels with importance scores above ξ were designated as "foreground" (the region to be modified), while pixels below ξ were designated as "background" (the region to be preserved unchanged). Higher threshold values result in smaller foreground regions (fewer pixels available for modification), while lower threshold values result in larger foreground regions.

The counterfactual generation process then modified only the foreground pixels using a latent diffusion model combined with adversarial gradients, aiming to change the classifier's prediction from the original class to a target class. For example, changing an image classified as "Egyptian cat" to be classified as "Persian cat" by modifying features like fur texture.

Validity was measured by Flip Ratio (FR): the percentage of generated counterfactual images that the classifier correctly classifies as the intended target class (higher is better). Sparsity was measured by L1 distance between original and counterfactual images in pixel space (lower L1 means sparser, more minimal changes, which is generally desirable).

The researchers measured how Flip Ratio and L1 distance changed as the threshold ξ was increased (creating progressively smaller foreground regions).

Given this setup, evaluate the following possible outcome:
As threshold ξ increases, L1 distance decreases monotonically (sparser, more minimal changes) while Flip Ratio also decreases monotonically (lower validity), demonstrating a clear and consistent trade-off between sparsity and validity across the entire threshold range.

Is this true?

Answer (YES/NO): NO